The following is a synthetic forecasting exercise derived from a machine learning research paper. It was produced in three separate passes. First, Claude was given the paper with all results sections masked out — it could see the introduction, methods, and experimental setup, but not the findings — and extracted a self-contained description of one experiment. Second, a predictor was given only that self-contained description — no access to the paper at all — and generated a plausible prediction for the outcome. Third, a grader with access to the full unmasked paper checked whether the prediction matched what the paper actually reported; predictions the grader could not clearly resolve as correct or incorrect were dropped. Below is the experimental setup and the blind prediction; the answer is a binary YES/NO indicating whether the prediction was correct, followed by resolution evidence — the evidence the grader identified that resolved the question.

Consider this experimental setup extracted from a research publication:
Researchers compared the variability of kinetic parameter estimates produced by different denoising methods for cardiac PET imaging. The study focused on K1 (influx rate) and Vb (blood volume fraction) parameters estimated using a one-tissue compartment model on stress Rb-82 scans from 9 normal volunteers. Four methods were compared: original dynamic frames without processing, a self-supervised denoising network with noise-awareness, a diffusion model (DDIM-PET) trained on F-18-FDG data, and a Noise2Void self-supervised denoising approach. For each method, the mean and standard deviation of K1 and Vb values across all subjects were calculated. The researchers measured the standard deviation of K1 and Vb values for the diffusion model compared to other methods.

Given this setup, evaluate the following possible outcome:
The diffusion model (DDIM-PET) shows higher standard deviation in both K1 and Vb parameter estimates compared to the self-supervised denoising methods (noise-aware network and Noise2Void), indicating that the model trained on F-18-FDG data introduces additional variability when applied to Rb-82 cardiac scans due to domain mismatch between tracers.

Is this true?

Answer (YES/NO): YES